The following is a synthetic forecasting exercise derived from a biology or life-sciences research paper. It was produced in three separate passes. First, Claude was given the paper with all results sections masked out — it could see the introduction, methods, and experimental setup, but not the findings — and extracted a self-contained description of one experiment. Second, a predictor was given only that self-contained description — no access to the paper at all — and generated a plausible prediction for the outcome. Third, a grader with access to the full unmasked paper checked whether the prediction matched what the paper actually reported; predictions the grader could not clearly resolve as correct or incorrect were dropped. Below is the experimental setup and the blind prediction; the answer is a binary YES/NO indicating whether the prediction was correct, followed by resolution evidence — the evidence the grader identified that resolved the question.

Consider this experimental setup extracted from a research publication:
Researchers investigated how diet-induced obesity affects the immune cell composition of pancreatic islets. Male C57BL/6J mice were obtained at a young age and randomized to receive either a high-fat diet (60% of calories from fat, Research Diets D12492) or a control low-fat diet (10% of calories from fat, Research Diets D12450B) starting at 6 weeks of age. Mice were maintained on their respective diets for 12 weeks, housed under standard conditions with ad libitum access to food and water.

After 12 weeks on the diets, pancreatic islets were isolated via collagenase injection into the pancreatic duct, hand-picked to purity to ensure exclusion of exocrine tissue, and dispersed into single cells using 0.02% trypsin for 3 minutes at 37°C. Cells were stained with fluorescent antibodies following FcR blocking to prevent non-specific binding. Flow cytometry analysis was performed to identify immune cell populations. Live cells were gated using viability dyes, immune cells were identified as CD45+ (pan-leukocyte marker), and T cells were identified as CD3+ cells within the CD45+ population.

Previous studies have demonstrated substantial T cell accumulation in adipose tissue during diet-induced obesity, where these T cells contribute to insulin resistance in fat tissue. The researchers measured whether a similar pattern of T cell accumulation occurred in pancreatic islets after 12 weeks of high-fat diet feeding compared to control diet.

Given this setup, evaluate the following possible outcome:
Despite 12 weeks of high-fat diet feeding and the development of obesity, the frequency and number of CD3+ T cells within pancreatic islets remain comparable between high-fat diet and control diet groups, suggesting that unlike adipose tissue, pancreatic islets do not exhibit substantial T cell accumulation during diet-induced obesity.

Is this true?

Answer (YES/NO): YES